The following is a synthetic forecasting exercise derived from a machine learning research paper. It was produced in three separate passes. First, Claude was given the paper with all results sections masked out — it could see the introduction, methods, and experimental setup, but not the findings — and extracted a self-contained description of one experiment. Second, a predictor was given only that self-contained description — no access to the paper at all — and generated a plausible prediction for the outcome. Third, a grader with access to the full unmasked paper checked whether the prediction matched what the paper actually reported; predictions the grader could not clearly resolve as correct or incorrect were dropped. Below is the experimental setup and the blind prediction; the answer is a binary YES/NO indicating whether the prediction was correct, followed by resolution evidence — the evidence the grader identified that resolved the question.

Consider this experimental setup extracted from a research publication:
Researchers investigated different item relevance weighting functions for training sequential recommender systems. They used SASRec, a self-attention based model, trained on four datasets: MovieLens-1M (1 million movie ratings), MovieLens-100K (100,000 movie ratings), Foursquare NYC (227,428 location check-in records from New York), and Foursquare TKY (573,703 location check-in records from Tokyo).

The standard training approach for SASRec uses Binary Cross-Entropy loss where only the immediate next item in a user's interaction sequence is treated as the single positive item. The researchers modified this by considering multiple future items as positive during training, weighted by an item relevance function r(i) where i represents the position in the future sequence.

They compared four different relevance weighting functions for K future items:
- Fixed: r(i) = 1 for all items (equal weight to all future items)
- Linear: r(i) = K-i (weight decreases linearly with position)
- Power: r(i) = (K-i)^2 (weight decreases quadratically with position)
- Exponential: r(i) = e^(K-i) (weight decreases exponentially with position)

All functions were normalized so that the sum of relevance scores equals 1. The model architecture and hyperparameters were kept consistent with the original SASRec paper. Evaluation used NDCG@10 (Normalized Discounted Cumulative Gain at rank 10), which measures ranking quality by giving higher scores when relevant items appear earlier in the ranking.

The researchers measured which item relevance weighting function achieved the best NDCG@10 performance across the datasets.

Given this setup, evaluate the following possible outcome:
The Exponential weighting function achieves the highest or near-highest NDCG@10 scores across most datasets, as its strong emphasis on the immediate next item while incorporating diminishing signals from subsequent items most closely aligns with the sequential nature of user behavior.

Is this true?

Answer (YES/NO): NO